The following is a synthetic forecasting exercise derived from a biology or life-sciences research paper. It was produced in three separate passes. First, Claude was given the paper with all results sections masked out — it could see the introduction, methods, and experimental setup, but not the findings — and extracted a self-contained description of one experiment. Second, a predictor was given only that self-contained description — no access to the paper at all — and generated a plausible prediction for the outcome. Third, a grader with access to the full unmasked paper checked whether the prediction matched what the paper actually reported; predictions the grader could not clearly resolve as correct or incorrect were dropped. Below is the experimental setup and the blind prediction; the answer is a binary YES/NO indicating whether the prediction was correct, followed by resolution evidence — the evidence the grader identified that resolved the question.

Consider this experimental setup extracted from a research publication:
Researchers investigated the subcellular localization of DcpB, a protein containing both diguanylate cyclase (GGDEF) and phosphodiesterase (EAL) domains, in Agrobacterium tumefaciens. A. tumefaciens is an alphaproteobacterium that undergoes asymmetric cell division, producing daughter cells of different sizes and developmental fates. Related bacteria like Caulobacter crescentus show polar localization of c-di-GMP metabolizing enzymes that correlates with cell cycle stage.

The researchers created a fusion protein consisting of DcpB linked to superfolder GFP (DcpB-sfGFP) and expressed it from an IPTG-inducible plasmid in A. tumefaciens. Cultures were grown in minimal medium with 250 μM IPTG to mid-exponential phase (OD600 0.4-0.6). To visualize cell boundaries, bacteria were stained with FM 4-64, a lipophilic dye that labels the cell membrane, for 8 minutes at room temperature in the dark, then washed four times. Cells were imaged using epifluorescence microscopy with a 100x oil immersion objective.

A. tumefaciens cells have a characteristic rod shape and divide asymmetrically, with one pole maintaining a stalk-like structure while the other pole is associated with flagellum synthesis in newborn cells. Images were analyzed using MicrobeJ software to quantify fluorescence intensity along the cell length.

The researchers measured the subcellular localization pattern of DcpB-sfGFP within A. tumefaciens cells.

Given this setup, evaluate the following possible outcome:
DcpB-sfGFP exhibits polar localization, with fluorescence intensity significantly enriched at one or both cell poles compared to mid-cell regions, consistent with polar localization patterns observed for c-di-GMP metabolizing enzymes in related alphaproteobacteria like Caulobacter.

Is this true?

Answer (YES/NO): YES